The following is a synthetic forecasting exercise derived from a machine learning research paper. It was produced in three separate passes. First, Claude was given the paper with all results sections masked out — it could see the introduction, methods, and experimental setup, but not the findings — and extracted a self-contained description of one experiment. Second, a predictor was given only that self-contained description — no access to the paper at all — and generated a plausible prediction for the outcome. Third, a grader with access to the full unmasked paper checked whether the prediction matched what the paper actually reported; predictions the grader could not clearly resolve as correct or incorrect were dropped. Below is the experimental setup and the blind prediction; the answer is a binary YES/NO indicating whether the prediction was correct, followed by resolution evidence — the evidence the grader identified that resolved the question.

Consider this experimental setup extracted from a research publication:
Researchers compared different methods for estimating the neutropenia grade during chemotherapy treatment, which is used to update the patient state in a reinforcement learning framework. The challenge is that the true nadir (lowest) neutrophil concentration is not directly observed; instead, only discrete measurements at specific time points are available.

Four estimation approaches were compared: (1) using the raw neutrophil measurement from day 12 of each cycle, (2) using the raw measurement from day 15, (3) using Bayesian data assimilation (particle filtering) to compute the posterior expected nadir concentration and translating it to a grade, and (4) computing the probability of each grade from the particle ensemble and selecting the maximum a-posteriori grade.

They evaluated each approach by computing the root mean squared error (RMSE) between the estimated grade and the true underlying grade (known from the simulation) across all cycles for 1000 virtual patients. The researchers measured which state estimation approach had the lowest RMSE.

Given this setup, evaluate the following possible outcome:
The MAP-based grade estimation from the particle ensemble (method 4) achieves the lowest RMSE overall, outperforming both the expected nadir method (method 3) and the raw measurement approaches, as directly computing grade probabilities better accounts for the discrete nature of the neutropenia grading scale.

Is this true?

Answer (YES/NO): NO